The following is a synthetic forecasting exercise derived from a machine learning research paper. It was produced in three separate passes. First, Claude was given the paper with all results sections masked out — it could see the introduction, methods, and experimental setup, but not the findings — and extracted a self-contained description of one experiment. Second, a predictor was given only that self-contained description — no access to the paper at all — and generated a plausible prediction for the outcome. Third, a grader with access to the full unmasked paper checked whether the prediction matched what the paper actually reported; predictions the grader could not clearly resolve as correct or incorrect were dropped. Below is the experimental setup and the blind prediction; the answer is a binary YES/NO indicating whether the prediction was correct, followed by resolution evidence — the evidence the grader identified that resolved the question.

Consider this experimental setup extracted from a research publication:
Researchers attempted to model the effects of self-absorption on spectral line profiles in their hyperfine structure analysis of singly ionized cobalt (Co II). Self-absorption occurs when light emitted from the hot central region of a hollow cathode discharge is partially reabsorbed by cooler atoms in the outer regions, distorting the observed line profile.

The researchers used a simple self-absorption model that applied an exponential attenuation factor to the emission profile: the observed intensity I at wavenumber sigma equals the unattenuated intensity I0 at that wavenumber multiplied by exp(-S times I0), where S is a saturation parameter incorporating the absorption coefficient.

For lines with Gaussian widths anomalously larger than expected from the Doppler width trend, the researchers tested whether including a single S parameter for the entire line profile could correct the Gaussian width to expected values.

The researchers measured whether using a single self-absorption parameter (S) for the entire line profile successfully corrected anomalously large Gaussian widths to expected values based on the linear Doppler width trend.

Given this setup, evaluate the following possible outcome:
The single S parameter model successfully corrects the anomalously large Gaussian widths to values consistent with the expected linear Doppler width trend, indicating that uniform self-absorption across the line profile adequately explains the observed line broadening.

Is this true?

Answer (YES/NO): NO